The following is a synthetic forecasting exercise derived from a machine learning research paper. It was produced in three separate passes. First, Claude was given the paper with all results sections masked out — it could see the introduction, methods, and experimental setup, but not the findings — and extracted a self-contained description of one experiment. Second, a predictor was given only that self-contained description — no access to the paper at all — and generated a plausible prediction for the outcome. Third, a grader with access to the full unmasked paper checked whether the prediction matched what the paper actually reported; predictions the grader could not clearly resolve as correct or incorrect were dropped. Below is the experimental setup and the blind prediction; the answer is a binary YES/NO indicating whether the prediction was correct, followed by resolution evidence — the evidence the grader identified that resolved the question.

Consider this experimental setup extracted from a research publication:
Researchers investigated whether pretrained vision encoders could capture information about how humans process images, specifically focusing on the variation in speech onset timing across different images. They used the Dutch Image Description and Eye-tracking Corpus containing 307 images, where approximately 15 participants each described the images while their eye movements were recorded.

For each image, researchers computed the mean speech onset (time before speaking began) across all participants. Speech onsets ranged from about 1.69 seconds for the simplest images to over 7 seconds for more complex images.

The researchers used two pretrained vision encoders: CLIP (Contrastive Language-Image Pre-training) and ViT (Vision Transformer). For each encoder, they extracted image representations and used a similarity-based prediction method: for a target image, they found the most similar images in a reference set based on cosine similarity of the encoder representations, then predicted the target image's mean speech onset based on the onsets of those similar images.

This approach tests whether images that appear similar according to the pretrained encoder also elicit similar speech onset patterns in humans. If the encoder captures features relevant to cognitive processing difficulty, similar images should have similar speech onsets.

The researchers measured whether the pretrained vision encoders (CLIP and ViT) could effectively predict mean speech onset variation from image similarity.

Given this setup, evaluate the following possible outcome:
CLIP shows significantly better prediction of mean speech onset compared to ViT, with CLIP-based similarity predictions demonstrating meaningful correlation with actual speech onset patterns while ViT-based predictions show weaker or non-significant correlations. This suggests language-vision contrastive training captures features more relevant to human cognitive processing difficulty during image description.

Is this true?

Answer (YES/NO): NO